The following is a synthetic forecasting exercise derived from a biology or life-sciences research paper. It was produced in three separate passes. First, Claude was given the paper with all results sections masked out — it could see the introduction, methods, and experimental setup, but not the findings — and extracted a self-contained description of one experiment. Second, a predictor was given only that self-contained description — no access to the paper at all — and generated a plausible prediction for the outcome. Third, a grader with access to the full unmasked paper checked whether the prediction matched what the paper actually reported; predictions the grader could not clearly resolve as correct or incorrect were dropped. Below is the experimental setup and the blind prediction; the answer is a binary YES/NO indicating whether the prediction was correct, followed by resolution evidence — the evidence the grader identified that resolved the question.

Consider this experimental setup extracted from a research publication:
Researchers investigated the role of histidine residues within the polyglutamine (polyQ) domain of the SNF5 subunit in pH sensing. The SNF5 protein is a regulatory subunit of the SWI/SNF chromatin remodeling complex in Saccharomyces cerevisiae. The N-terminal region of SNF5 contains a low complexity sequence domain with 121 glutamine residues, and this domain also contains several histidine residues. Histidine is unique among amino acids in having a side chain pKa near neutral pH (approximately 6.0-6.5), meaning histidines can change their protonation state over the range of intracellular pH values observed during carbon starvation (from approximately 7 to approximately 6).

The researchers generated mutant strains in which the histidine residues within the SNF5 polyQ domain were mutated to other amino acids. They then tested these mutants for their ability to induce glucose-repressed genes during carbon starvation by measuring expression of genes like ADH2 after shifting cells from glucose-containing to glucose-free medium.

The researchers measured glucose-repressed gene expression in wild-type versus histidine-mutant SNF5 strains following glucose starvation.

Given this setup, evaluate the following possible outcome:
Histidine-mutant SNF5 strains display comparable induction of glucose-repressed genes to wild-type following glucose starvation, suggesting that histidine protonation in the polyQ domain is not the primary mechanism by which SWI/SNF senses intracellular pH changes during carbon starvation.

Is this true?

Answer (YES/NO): NO